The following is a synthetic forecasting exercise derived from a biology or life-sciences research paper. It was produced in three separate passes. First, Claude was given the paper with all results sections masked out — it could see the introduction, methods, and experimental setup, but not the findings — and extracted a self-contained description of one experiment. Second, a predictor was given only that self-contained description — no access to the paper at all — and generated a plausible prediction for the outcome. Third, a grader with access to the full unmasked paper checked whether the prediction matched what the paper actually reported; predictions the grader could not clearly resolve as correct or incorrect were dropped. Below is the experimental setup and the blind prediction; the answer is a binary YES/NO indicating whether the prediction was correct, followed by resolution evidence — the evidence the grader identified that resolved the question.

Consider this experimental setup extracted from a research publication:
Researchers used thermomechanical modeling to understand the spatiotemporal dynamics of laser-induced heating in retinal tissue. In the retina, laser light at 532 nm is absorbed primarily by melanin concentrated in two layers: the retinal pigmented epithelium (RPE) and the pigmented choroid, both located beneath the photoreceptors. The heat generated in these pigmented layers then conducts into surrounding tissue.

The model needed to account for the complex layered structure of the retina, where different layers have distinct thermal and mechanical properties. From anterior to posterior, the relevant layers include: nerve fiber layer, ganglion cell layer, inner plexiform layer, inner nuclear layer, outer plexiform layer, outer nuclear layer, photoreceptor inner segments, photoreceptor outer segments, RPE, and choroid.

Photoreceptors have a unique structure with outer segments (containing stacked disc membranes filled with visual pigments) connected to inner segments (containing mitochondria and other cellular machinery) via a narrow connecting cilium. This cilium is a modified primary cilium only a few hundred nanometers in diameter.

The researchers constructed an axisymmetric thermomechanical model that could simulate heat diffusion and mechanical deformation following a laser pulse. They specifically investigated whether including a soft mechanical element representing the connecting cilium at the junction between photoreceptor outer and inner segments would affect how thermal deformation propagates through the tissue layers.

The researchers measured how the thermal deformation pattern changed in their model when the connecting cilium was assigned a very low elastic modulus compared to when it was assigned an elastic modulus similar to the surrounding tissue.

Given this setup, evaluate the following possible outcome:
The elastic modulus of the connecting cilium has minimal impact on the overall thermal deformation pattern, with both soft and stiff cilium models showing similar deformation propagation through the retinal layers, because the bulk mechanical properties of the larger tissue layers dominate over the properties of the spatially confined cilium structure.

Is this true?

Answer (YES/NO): NO